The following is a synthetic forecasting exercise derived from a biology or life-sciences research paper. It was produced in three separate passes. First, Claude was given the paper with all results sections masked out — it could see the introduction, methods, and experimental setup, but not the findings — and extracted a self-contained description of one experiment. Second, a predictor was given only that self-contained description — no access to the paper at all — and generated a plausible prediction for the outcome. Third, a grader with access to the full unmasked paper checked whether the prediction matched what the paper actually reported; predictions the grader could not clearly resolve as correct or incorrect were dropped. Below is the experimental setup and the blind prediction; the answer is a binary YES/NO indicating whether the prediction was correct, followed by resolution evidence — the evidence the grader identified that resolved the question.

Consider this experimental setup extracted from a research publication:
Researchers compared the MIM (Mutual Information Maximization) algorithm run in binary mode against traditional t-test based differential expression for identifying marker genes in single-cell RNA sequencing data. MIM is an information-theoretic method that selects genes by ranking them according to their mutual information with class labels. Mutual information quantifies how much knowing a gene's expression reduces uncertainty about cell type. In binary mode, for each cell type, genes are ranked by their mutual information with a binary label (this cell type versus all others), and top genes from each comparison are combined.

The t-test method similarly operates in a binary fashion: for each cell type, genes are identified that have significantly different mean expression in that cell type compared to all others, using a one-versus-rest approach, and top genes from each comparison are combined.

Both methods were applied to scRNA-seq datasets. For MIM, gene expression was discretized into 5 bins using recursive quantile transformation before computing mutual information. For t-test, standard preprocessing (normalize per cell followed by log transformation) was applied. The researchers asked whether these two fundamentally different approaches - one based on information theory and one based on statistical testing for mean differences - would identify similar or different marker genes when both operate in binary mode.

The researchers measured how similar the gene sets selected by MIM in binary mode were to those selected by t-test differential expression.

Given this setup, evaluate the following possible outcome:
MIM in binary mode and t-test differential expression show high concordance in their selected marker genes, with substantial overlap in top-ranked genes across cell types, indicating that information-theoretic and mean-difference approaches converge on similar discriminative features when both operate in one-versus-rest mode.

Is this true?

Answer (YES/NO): YES